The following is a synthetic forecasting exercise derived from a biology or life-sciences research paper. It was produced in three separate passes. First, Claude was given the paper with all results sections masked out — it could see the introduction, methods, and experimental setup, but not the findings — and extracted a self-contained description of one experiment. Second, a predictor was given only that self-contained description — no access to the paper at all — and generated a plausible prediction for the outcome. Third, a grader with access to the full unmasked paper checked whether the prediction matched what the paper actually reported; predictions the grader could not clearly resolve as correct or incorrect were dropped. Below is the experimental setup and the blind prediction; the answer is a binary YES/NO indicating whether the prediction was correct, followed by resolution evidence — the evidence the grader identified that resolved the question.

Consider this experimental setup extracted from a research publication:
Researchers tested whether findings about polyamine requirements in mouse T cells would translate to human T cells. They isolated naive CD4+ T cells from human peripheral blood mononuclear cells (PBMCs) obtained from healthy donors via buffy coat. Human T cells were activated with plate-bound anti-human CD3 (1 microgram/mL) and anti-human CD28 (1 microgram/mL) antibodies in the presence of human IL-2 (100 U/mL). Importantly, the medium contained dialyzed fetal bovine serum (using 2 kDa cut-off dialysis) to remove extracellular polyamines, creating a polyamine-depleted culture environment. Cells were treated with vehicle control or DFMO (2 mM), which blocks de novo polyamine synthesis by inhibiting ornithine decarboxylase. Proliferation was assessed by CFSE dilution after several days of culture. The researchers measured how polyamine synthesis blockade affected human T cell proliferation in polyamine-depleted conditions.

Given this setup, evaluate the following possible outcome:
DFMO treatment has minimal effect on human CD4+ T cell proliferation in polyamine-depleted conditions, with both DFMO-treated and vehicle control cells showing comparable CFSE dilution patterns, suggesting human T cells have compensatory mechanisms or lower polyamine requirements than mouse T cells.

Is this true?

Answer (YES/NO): NO